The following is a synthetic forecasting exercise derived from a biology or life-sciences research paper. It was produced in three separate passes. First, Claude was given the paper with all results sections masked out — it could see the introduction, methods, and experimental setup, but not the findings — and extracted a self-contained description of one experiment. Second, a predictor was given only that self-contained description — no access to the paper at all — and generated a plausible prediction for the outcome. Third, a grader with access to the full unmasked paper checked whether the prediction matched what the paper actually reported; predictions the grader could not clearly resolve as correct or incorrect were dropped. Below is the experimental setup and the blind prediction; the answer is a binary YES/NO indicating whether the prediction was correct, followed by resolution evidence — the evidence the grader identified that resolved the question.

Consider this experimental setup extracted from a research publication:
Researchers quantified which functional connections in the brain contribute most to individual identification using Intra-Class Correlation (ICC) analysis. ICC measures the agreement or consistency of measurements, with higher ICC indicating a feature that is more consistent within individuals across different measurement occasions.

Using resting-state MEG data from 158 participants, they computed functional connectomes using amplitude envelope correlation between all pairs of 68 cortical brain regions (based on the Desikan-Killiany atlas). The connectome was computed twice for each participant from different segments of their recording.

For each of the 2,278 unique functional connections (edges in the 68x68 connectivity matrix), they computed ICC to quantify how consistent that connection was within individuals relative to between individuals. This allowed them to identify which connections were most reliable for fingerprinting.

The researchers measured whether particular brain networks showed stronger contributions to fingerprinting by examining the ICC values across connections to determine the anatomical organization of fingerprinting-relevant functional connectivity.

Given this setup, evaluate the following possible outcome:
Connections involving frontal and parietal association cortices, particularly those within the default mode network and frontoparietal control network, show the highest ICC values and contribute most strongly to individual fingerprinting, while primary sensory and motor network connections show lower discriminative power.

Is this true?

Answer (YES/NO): NO